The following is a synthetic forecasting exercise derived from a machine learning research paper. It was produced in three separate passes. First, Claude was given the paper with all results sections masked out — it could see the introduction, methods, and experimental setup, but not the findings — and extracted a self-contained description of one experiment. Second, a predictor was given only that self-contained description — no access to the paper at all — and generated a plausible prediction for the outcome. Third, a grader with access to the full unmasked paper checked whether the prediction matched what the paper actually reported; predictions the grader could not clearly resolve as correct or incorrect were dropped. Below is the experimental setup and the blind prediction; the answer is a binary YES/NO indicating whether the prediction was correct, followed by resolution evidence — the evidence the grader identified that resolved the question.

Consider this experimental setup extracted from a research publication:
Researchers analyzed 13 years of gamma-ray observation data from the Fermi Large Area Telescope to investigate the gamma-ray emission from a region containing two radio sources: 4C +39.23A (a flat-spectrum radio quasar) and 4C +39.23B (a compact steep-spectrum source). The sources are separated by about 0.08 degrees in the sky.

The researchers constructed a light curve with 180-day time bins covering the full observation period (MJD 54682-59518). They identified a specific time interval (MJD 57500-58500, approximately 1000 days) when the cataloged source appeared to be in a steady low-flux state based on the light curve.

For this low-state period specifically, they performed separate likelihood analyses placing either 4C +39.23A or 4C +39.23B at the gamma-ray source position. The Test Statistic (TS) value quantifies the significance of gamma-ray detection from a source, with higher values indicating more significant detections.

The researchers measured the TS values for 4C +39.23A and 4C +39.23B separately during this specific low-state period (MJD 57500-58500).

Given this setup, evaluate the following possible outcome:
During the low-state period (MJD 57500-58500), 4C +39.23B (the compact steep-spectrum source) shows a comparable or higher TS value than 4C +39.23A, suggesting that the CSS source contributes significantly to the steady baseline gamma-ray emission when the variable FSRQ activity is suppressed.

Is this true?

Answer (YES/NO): YES